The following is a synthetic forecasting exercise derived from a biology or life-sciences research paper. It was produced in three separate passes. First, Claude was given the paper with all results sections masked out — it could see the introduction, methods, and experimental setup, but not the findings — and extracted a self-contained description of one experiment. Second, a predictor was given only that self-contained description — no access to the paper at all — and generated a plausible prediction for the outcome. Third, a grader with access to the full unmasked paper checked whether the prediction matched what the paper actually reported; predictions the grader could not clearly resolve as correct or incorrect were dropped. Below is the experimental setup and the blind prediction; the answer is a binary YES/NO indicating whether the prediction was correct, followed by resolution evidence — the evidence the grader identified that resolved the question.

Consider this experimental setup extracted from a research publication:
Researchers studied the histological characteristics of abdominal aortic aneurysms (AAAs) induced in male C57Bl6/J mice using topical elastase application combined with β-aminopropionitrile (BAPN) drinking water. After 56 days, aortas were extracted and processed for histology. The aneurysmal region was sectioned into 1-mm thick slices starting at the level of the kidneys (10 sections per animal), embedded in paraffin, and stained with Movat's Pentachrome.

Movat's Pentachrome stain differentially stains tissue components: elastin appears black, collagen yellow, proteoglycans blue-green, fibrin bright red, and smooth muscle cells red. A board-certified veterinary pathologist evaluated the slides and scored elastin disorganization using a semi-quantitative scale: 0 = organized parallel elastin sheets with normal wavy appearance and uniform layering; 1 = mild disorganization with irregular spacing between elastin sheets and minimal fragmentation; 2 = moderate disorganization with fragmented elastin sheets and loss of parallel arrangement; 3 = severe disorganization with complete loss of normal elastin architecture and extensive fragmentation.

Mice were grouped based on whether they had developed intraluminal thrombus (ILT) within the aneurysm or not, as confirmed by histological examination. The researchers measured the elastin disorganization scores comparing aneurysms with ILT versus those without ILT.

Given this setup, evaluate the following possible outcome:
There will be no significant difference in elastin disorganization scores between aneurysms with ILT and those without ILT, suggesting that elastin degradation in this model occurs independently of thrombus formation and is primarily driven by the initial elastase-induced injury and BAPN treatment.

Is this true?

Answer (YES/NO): NO